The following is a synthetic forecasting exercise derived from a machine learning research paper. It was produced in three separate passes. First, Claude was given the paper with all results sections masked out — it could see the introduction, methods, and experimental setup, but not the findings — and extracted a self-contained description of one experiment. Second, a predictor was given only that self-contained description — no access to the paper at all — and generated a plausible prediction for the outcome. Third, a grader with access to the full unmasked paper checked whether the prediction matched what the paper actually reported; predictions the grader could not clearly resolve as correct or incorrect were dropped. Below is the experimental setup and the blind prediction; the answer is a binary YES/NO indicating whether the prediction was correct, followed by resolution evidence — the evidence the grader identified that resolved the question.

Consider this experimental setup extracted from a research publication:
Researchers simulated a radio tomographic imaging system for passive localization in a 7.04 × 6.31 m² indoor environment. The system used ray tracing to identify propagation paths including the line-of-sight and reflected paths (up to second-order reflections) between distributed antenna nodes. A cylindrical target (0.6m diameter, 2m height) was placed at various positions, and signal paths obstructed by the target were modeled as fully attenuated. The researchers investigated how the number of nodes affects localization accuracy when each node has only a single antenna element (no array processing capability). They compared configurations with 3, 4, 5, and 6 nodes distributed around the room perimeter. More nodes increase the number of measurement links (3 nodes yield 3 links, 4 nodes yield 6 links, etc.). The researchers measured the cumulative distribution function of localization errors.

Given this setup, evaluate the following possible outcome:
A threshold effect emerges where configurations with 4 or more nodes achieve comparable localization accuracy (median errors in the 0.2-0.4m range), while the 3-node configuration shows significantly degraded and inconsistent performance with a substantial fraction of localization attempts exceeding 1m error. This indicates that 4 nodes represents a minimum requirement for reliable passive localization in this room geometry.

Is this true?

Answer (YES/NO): NO